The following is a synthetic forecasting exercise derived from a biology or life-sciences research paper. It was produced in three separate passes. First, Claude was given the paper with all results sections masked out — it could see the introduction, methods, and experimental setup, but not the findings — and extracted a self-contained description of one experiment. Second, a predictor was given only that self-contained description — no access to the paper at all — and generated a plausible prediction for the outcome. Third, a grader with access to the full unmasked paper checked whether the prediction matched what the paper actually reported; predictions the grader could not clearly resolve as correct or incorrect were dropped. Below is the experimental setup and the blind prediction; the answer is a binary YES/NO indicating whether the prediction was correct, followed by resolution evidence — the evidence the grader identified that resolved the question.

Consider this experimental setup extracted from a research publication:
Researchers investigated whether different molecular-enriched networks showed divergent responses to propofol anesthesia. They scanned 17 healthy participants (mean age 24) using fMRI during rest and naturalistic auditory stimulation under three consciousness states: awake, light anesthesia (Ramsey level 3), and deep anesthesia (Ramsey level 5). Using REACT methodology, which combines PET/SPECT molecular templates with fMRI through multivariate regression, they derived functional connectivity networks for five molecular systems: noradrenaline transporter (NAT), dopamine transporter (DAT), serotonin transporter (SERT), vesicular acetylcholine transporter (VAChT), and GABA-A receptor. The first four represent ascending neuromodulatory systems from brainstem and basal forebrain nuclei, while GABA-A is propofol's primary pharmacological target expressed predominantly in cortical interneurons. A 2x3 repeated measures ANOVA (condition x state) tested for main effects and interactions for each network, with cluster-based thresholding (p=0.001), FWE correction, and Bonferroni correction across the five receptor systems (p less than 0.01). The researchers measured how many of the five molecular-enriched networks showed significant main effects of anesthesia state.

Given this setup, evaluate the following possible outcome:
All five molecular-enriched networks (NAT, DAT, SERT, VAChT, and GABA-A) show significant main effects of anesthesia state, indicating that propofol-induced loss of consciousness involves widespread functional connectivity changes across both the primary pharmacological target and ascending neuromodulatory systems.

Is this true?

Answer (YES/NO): NO